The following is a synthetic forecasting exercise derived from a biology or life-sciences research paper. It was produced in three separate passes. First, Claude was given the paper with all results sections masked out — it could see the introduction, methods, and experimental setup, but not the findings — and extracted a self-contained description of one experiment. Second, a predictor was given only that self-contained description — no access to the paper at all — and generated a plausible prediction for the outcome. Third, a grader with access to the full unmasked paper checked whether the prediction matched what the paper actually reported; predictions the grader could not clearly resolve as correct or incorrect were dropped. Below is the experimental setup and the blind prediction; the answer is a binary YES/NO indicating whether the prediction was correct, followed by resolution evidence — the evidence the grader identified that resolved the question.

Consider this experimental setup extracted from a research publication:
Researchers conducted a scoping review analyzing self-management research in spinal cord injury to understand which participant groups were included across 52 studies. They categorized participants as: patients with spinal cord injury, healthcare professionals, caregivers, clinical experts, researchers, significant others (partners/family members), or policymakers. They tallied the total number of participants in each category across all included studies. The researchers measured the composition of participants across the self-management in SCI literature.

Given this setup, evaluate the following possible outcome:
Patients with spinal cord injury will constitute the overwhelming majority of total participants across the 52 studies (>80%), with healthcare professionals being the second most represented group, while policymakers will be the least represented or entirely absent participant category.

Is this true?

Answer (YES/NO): YES